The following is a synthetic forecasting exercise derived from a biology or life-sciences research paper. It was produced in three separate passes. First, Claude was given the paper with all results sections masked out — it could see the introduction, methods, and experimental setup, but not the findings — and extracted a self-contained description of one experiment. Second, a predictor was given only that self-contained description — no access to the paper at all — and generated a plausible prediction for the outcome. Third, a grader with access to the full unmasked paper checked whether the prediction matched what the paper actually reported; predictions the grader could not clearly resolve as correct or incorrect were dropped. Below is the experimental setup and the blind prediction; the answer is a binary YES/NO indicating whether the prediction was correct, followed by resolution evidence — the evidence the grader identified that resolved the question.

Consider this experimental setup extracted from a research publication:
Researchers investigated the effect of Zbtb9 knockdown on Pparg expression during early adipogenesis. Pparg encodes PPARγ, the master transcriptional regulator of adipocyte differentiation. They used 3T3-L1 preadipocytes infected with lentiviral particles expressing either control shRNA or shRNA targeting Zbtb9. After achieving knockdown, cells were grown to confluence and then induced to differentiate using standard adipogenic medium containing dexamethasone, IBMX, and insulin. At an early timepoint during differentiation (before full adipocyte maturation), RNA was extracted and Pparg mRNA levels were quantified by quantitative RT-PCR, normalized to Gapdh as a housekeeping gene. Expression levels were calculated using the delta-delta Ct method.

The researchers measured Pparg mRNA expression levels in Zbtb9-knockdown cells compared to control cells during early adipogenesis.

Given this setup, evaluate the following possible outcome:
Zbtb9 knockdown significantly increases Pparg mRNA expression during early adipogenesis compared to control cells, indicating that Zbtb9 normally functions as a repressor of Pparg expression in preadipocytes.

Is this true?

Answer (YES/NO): YES